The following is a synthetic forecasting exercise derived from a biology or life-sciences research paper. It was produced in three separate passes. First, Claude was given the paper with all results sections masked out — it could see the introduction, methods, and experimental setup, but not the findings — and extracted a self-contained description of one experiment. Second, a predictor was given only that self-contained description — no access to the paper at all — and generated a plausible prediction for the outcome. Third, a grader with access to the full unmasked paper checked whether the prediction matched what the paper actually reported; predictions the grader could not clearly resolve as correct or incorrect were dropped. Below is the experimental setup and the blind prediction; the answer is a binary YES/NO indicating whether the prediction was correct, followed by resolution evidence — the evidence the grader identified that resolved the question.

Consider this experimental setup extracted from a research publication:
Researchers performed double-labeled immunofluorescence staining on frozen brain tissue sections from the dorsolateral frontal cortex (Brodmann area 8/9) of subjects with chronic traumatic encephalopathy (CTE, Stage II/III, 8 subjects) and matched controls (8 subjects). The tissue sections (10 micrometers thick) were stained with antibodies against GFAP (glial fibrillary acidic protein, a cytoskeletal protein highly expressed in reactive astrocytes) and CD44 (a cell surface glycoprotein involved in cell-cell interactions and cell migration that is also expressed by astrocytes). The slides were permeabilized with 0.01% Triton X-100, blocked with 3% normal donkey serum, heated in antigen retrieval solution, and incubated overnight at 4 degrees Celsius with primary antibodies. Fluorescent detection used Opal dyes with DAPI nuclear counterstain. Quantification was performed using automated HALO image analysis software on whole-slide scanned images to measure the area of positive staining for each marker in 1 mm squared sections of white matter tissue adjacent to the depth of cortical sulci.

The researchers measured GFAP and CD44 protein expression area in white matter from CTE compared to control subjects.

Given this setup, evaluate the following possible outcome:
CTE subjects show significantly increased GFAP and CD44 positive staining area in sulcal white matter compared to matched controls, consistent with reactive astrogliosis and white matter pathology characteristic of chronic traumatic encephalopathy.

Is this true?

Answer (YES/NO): NO